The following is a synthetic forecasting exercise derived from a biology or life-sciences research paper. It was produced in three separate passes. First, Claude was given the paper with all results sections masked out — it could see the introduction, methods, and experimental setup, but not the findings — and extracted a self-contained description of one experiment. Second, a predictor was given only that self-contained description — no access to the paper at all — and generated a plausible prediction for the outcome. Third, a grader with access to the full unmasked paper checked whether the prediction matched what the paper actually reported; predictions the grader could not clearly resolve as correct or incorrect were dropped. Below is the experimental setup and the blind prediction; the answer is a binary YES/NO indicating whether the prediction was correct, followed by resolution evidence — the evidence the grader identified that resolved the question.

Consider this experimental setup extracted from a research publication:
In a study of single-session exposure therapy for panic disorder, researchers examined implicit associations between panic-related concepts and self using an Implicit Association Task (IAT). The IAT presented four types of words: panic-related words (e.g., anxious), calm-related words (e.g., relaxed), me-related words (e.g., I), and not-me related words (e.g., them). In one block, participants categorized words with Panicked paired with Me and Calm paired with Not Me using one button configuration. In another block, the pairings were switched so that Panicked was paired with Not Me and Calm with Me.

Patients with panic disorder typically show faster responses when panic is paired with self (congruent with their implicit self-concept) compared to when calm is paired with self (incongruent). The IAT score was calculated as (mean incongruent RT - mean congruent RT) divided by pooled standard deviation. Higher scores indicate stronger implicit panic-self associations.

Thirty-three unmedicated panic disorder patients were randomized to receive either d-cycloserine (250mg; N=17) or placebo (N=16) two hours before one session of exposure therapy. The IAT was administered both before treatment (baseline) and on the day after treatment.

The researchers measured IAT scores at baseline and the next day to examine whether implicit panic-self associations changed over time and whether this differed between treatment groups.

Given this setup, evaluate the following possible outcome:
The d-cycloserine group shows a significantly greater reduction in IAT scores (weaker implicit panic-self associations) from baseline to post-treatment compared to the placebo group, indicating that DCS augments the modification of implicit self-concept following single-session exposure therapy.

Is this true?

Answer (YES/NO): NO